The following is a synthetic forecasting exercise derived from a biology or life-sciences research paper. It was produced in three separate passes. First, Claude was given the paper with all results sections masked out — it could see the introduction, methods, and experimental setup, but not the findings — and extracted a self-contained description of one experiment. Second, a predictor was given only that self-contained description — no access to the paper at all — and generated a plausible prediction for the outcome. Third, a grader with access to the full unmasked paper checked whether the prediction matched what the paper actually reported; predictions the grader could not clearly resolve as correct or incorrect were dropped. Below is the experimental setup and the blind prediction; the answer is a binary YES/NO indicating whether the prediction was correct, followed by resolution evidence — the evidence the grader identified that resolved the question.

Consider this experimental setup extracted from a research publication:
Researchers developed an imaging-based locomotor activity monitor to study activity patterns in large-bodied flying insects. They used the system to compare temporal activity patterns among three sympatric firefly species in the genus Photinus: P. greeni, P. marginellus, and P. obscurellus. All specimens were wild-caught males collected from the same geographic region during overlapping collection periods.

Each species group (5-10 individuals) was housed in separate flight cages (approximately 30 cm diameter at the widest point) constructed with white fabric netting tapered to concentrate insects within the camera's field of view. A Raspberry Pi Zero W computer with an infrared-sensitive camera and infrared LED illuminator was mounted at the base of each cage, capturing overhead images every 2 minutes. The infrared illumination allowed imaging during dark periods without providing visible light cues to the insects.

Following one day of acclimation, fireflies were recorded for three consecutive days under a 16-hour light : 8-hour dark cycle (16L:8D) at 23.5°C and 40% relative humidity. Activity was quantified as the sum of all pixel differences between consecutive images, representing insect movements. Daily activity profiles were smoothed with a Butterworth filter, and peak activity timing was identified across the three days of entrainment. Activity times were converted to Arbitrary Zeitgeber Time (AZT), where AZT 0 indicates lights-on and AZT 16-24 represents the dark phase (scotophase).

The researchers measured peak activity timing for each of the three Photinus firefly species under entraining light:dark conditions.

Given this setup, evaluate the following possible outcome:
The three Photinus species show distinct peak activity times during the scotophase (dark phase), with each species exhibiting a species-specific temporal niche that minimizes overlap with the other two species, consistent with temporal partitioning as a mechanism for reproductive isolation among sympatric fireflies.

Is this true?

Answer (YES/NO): NO